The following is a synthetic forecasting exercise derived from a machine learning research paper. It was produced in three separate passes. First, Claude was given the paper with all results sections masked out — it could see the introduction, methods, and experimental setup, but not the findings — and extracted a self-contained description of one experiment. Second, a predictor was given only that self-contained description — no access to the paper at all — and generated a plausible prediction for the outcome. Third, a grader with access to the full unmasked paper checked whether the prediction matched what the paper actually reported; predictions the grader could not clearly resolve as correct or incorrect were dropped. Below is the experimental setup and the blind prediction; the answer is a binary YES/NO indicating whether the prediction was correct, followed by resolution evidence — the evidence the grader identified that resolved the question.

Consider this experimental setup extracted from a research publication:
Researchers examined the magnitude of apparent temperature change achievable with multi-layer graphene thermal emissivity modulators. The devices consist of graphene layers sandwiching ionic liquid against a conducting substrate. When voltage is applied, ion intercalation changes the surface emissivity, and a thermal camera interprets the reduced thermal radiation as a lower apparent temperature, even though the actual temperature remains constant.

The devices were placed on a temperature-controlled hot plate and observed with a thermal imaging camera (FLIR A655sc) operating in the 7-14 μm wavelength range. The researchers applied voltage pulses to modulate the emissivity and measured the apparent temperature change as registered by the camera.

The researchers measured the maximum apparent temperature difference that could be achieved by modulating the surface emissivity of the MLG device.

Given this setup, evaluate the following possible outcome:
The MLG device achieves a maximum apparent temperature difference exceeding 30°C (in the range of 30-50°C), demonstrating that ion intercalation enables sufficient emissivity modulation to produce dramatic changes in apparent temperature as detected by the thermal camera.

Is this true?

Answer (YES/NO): NO